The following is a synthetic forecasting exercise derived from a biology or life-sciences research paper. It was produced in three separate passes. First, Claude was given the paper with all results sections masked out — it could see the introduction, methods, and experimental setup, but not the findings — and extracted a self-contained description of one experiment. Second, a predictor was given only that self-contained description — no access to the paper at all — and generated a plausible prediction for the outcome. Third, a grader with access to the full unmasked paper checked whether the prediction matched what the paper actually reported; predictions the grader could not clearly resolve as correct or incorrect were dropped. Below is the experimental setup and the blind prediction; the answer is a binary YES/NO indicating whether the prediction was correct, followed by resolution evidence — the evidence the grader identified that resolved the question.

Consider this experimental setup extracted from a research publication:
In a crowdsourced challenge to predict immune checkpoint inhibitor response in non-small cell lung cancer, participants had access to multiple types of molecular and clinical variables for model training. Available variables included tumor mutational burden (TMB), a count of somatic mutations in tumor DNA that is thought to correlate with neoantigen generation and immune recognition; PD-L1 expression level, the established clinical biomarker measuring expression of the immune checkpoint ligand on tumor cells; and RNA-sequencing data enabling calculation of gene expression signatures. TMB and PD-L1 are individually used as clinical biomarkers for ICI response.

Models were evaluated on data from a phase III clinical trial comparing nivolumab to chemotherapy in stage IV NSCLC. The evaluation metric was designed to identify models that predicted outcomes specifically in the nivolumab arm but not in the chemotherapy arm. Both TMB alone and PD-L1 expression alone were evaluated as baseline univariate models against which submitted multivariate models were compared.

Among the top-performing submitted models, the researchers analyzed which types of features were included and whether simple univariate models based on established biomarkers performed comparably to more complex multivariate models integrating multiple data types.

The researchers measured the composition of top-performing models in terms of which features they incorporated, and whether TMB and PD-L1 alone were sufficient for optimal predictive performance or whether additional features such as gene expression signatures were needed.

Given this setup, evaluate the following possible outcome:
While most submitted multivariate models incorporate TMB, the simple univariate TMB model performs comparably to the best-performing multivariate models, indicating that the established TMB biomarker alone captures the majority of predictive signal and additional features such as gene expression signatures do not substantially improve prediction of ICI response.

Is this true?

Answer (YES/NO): NO